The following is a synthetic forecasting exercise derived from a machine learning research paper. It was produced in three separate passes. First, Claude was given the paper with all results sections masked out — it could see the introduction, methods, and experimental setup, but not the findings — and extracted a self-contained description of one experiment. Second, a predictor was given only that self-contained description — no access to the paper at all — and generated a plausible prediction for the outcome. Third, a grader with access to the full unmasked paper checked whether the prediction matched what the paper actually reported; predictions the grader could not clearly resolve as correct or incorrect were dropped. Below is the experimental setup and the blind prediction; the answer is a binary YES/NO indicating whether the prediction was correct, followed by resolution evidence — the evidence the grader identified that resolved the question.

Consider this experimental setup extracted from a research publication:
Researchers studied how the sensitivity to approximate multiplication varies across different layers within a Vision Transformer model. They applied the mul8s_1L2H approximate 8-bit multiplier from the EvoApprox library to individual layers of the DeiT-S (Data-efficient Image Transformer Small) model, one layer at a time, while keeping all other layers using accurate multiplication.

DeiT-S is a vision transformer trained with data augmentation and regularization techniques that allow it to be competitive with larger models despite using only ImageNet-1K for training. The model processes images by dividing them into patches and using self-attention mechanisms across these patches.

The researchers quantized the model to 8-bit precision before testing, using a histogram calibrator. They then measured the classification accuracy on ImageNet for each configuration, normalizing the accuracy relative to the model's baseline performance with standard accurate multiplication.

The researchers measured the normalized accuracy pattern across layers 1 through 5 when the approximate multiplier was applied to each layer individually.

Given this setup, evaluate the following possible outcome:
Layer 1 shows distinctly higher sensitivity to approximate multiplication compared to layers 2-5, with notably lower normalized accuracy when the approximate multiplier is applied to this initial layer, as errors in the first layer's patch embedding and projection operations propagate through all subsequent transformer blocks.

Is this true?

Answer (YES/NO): NO